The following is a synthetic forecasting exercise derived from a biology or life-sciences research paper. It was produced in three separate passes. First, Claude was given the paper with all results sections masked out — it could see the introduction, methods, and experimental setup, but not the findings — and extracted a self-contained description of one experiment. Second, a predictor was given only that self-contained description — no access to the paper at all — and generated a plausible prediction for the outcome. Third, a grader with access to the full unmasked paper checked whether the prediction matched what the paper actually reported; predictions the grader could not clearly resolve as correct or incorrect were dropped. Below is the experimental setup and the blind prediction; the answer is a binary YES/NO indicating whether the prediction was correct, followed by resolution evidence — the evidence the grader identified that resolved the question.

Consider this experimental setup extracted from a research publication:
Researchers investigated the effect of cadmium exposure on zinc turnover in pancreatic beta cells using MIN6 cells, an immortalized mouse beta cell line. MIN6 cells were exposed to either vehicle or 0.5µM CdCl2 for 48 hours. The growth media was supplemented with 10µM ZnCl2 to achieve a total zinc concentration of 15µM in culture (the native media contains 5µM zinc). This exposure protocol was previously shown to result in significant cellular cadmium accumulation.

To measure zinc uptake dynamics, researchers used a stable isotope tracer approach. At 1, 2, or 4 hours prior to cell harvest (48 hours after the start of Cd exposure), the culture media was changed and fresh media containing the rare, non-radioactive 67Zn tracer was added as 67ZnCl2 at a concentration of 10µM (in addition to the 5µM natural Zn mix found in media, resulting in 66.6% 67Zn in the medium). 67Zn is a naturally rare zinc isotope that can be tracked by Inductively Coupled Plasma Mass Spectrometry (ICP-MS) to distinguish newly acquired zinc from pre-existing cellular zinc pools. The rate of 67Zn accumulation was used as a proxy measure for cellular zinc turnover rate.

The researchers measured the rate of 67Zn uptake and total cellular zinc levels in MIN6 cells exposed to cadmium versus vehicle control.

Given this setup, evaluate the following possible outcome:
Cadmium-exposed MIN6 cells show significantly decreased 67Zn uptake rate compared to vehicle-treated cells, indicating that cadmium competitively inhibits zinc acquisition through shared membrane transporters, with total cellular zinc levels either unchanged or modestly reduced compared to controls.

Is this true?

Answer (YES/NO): NO